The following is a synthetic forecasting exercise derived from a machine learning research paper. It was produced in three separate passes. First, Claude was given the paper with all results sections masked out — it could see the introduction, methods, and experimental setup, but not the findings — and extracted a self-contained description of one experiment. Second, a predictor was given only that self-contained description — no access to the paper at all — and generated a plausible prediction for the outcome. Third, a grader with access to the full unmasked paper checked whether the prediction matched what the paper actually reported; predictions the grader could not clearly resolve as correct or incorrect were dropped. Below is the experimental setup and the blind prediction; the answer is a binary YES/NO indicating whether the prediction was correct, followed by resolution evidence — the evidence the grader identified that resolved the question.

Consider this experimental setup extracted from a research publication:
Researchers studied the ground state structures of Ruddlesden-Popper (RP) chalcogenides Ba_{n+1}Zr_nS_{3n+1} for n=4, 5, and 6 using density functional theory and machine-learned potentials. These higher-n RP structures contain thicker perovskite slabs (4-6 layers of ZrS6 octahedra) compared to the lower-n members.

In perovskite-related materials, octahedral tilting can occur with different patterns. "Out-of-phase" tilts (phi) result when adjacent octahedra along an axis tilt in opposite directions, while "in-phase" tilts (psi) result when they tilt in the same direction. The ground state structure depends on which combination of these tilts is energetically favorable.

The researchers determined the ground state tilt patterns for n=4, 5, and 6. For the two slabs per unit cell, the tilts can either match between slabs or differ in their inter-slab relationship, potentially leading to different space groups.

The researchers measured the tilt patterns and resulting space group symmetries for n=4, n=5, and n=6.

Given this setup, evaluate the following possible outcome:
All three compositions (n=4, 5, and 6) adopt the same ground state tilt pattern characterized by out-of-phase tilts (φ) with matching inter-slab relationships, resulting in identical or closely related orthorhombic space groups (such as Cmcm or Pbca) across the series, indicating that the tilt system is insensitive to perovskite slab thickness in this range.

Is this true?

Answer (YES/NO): NO